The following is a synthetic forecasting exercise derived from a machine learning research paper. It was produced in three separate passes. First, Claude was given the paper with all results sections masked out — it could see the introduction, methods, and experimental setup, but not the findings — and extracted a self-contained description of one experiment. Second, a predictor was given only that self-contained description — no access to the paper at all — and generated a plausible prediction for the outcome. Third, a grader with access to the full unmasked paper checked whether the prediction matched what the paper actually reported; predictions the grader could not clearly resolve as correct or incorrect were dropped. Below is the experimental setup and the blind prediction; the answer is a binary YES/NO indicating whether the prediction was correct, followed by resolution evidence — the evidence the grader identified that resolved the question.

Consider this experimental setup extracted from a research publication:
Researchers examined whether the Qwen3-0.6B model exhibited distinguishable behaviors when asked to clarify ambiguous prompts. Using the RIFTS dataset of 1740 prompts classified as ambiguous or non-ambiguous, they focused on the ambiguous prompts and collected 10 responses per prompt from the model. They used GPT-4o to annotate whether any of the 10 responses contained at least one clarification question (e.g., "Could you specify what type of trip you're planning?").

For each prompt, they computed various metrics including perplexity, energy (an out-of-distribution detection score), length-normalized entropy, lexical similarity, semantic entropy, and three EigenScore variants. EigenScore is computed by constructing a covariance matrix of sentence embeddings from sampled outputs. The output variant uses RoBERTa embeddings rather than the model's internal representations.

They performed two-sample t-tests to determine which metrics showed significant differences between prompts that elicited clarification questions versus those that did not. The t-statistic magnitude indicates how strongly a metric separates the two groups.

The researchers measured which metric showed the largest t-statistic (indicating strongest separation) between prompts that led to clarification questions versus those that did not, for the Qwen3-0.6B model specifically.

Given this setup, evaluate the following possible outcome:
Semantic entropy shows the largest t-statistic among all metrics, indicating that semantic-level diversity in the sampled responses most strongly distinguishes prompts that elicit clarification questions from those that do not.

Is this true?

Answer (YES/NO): NO